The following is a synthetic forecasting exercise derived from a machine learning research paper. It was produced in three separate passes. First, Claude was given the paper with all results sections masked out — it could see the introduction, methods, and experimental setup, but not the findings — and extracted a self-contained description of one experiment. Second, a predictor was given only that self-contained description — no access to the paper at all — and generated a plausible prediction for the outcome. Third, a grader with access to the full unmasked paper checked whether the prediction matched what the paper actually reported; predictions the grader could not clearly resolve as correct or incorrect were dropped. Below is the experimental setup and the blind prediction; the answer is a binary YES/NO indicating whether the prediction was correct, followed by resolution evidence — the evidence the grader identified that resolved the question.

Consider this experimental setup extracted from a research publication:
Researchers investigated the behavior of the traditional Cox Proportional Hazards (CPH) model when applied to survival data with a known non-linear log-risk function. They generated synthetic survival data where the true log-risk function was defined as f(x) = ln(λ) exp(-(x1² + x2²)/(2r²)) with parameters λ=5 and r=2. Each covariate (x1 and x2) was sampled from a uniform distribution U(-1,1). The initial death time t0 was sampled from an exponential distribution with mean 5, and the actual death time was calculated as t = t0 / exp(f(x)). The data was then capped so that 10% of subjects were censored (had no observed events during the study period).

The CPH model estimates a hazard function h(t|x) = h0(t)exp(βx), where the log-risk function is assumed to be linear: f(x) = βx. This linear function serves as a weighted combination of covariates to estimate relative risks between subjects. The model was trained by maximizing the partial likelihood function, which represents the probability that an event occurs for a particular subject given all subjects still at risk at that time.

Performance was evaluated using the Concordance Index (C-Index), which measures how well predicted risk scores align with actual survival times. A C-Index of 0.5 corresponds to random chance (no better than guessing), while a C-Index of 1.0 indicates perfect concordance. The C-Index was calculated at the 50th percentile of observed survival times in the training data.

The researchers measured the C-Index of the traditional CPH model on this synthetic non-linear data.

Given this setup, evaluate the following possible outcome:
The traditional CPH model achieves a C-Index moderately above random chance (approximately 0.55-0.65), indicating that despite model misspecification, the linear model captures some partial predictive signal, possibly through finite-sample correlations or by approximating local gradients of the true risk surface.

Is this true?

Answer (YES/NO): NO